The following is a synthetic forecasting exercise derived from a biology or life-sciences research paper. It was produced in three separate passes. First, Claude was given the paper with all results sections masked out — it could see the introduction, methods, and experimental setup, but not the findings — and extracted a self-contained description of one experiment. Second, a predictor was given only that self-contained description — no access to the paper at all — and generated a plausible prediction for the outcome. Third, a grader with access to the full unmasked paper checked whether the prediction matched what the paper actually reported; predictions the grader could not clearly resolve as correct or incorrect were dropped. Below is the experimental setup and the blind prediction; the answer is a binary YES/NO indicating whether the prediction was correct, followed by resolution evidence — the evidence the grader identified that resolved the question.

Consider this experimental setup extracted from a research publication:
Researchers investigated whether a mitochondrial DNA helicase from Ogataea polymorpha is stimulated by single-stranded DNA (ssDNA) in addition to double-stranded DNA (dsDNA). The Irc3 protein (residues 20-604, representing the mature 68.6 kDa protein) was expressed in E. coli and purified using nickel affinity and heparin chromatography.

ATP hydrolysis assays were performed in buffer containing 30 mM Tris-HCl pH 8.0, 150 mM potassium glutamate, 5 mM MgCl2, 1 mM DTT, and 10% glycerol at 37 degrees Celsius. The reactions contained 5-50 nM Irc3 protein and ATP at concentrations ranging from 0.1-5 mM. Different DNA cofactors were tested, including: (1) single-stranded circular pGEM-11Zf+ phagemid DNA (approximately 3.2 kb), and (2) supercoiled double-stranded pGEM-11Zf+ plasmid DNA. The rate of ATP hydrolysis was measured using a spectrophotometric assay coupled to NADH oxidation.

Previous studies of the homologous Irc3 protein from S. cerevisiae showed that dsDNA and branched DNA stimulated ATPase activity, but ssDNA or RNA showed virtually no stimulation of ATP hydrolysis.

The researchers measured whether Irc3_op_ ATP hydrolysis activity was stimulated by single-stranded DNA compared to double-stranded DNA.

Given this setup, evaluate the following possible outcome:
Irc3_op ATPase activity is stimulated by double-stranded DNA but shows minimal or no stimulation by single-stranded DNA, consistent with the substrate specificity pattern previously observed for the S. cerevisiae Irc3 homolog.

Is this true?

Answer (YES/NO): NO